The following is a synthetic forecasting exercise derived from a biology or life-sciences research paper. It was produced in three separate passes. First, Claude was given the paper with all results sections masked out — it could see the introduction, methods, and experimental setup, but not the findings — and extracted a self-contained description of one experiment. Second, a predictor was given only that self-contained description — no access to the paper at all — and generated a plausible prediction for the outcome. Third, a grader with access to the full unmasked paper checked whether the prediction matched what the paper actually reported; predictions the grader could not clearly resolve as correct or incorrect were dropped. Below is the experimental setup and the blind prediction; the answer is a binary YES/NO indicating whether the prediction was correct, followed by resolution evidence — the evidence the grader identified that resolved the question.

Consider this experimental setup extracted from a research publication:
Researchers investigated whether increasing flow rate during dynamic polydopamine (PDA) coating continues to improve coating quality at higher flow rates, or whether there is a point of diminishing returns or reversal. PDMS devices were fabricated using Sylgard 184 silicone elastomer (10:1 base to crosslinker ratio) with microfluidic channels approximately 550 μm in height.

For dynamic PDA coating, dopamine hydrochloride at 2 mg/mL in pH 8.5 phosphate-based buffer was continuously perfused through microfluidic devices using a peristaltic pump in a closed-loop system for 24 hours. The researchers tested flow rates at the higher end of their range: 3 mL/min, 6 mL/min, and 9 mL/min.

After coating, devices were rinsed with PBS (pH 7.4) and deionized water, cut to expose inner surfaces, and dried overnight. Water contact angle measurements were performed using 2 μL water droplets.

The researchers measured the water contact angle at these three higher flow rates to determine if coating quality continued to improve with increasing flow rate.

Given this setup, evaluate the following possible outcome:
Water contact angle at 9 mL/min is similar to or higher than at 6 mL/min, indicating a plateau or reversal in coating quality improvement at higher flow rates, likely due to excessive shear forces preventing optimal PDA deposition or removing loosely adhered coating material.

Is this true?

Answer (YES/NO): YES